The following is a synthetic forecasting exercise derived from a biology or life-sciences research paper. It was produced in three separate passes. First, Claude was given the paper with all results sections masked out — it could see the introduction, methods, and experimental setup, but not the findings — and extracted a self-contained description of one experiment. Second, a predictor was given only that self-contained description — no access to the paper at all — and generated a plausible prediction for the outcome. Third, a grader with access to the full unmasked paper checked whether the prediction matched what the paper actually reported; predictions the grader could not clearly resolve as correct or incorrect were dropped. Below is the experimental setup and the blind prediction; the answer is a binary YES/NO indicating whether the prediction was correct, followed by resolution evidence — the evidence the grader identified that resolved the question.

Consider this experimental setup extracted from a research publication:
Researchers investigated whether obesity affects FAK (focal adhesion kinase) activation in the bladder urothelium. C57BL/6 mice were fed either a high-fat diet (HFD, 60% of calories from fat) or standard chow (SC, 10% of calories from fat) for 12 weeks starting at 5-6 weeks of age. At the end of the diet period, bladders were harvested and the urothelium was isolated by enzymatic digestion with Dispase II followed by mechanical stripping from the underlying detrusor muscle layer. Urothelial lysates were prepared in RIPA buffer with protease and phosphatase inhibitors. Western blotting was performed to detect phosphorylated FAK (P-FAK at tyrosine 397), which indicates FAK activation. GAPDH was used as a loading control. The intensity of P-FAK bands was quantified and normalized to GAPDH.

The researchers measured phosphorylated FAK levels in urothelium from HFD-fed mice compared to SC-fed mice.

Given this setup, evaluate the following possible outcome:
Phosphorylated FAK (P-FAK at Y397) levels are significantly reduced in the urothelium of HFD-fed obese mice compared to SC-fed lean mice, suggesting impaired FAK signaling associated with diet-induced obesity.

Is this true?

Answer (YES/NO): NO